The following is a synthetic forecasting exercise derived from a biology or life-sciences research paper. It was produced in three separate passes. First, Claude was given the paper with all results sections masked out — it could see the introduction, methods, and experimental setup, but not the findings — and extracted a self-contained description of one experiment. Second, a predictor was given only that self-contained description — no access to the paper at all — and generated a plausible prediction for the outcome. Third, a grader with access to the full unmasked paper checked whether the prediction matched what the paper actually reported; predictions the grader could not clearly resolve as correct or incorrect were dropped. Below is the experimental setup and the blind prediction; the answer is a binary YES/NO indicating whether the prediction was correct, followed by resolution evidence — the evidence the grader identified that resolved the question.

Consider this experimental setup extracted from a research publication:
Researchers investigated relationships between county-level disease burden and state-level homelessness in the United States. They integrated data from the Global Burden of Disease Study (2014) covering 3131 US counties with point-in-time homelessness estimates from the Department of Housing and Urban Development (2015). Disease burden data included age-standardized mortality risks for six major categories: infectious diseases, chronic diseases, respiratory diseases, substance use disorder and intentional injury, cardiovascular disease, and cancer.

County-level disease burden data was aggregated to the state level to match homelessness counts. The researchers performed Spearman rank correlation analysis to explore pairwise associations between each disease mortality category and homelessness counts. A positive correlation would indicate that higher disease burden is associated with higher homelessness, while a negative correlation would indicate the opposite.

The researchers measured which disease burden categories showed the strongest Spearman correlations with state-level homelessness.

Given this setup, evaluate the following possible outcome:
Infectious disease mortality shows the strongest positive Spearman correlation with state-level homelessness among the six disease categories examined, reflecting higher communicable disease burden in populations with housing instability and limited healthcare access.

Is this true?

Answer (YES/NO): YES